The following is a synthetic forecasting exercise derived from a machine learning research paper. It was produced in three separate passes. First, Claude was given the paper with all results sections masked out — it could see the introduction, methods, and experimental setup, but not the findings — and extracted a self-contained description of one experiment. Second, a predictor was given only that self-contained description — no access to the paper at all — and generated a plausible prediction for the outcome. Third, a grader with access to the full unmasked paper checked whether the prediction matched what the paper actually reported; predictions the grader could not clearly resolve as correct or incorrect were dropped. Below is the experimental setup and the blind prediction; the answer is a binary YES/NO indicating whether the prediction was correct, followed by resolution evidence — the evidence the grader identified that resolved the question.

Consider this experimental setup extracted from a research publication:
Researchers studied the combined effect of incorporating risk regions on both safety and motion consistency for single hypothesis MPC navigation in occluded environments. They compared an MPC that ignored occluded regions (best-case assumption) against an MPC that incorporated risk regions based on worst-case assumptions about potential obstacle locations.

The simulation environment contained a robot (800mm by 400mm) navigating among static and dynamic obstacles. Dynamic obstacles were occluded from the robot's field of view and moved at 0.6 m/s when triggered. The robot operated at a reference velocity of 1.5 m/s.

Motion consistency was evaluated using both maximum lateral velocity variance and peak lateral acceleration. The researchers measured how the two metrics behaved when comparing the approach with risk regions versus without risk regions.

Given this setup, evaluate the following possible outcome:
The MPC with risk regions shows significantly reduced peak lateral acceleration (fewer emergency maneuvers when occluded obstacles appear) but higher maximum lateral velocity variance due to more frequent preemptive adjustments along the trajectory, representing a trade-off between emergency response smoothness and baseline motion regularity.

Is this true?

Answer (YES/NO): YES